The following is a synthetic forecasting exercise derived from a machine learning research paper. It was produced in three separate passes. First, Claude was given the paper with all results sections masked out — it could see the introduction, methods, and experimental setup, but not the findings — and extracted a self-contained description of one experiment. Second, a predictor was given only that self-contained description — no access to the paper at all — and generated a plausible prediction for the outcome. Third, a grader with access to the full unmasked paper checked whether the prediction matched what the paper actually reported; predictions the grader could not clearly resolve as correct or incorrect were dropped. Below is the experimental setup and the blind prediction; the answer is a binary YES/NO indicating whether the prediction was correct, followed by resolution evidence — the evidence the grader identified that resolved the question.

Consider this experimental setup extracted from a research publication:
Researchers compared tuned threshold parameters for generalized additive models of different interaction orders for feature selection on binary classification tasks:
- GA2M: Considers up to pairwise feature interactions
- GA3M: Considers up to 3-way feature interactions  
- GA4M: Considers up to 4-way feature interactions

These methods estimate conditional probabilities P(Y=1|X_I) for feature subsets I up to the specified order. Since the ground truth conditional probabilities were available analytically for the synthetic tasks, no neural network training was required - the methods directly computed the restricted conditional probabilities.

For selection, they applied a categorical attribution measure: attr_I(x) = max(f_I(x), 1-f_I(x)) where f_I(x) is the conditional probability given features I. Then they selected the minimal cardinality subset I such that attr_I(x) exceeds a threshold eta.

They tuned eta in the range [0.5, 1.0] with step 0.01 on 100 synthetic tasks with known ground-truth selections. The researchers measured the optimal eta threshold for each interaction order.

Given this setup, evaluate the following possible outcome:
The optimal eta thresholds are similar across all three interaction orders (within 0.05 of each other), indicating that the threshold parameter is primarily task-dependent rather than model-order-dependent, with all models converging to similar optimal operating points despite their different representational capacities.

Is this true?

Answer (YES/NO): YES